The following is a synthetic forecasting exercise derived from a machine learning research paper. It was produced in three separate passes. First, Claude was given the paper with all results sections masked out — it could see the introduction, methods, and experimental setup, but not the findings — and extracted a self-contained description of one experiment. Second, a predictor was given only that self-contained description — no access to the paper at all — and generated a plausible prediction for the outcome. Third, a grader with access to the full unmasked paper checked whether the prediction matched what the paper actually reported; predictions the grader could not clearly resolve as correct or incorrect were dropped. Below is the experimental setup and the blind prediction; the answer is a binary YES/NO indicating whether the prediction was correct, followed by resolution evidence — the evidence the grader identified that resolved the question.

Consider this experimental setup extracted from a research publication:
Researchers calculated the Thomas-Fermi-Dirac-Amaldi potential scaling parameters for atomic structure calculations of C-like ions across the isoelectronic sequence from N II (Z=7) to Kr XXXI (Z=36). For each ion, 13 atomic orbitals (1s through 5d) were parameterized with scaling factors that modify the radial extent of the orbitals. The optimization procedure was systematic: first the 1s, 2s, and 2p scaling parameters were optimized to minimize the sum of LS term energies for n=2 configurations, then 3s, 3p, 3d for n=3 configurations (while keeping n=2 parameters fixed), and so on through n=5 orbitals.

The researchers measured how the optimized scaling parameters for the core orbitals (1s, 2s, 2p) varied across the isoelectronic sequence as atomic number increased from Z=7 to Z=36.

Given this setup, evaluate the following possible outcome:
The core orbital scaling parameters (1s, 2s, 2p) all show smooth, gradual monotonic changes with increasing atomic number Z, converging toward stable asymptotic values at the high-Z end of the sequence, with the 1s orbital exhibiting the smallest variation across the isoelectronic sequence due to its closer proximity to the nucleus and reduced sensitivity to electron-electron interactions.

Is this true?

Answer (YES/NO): NO